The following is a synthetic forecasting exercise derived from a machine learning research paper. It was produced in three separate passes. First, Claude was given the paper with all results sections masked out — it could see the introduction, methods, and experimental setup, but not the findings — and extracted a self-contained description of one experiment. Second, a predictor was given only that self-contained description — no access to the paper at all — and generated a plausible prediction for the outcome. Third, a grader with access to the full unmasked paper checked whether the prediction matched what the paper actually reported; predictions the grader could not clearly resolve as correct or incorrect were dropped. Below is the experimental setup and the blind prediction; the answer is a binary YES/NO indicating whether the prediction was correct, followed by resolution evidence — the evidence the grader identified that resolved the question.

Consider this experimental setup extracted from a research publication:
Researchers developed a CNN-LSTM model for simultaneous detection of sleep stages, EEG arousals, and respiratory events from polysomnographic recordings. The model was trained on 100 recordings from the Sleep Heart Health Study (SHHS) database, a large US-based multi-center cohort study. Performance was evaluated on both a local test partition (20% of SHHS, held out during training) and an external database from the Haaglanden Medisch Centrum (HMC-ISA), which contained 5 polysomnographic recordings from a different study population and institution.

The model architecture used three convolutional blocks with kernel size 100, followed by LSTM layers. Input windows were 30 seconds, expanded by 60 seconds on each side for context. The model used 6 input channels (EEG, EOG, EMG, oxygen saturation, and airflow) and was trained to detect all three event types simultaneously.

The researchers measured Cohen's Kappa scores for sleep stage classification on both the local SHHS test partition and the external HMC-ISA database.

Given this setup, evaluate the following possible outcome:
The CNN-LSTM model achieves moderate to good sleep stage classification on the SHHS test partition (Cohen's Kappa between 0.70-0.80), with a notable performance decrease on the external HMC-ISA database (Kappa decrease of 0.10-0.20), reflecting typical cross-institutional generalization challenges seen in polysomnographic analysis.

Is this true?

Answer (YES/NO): NO